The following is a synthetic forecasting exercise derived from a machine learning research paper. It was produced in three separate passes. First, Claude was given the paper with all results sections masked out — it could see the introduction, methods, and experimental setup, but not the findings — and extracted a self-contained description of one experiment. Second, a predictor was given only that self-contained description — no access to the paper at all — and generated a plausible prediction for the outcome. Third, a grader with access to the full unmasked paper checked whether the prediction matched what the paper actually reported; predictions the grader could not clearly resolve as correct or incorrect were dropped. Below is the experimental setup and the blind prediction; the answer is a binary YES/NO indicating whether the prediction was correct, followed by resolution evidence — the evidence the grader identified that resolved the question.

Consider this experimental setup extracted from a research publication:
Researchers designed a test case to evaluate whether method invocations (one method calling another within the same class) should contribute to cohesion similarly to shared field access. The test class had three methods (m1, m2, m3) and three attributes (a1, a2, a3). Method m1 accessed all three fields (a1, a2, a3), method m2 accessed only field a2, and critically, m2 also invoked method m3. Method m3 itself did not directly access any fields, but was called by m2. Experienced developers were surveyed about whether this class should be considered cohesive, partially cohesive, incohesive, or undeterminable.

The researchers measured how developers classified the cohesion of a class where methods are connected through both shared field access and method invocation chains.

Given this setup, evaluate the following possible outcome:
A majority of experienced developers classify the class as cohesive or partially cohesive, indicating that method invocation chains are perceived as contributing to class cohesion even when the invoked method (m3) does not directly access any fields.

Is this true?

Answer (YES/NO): YES